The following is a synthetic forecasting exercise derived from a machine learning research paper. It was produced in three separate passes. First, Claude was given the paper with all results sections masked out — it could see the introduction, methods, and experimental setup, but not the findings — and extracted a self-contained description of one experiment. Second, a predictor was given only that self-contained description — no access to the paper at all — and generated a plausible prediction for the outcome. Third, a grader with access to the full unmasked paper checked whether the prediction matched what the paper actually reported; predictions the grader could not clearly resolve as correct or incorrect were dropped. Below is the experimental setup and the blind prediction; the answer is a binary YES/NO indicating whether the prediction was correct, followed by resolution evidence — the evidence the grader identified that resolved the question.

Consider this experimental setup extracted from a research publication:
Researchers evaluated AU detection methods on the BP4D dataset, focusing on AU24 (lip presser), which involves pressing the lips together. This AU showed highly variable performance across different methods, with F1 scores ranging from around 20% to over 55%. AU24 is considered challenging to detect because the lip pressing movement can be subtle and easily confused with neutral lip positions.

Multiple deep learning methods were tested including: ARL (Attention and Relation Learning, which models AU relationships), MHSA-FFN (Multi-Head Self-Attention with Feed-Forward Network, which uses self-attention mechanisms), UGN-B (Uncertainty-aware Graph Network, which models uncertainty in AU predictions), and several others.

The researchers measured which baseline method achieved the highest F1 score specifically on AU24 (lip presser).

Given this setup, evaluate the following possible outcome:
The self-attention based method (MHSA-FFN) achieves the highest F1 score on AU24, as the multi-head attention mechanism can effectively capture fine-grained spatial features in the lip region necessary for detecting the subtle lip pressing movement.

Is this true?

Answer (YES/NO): YES